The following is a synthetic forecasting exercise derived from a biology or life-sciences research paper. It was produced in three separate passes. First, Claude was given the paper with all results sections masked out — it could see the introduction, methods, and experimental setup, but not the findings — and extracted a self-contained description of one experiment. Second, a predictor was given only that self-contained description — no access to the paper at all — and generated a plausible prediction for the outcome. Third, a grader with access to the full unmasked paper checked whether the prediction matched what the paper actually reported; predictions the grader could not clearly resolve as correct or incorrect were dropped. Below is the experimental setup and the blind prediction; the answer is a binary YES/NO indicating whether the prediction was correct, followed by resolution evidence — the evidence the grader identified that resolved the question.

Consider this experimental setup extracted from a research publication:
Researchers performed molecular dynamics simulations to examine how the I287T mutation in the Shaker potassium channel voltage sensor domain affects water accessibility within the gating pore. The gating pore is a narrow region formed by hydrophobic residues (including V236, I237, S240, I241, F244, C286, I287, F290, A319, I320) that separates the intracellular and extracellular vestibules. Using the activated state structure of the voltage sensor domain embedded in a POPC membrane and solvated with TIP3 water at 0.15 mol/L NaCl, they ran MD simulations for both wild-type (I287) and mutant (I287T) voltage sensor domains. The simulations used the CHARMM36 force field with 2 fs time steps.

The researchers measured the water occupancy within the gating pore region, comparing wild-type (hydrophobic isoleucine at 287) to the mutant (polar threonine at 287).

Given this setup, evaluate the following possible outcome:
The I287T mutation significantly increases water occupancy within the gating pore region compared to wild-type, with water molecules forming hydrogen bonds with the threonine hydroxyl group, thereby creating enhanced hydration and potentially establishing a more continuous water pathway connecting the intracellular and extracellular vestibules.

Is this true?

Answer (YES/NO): NO